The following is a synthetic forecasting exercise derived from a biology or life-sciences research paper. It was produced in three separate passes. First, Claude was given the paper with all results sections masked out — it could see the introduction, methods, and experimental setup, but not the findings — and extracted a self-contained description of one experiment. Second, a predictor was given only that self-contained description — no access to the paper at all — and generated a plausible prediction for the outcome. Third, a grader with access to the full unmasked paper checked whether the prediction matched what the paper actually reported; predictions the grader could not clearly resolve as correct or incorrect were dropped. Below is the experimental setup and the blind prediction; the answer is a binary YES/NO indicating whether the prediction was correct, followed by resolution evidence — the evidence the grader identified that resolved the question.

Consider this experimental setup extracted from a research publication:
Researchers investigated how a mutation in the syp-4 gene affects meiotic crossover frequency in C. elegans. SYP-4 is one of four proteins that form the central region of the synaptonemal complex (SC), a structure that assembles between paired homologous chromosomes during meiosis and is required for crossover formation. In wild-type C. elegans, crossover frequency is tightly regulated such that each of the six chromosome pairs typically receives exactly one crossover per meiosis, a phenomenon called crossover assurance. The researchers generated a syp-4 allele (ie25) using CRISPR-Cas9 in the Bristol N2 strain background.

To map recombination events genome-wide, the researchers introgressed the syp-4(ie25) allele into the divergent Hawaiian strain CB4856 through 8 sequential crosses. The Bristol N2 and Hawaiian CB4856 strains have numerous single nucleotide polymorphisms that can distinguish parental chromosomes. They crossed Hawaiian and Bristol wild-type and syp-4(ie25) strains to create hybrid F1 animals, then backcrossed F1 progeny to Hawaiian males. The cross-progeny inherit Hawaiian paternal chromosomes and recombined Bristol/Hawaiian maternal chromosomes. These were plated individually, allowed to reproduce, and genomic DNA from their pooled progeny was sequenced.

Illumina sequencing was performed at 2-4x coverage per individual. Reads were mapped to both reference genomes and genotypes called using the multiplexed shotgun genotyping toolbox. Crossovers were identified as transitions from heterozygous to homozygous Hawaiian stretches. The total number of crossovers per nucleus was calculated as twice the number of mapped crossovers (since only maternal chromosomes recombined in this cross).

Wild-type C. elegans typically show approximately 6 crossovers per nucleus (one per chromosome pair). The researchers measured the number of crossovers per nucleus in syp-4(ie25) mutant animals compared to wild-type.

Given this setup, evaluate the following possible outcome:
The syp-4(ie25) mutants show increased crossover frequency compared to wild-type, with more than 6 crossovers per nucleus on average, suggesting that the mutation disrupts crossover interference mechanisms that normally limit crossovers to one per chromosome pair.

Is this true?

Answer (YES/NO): YES